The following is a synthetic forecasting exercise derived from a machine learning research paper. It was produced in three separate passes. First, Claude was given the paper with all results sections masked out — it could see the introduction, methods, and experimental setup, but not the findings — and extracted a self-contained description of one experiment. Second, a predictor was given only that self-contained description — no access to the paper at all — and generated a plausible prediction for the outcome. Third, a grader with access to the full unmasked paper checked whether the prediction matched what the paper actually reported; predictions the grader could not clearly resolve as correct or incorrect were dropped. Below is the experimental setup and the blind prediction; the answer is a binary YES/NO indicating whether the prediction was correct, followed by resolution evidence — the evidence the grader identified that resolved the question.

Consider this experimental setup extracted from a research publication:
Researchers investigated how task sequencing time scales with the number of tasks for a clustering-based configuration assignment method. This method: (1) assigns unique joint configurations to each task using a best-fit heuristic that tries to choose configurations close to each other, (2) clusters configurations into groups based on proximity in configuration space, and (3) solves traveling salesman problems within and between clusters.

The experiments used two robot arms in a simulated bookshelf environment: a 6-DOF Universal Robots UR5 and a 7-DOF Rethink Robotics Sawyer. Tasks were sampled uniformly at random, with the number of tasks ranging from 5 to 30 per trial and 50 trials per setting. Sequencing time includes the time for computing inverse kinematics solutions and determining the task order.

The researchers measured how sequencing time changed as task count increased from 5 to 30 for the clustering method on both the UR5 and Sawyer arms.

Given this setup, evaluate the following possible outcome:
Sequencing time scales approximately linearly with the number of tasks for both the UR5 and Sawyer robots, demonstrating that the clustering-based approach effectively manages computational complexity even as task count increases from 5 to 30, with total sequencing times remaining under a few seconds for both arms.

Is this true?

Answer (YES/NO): NO